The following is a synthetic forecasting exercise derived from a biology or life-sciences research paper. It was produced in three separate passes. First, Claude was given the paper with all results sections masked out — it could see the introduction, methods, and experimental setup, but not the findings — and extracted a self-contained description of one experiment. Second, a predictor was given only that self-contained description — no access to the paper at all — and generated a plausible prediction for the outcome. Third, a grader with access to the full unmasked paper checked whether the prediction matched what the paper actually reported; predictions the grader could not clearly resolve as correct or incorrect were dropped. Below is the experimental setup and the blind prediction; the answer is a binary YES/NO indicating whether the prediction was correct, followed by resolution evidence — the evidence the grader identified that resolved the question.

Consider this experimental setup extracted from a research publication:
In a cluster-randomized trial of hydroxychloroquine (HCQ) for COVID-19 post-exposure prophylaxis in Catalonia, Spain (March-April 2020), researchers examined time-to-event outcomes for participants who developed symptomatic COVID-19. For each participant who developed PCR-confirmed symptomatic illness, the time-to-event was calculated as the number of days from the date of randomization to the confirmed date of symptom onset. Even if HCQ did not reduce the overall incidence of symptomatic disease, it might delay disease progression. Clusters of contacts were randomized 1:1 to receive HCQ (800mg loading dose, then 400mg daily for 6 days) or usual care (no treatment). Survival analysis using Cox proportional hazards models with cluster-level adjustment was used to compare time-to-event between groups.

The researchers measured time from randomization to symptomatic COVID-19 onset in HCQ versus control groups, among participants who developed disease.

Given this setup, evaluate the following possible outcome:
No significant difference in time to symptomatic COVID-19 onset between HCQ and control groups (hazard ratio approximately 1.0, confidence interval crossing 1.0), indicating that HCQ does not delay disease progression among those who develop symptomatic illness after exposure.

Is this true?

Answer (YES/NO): YES